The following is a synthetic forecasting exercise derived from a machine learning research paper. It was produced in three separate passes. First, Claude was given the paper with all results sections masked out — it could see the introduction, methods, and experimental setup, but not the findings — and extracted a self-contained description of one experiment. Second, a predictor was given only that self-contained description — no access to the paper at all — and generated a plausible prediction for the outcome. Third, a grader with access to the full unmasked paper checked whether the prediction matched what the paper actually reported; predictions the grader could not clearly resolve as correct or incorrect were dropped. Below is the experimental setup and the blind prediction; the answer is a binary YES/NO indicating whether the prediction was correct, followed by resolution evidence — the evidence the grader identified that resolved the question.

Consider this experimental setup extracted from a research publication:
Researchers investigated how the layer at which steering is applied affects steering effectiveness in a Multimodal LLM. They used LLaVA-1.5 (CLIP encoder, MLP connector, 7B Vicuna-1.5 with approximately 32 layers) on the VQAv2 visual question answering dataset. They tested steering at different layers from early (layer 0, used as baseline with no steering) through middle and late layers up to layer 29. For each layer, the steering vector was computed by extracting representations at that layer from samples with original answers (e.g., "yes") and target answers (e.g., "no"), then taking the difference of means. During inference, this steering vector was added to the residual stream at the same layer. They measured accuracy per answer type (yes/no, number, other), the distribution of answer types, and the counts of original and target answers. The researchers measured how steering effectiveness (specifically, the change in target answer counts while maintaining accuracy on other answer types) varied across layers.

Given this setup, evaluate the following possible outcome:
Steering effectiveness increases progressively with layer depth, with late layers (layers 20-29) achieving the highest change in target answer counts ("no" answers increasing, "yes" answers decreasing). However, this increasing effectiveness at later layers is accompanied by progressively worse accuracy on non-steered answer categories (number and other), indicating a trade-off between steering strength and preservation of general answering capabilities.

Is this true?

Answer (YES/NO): NO